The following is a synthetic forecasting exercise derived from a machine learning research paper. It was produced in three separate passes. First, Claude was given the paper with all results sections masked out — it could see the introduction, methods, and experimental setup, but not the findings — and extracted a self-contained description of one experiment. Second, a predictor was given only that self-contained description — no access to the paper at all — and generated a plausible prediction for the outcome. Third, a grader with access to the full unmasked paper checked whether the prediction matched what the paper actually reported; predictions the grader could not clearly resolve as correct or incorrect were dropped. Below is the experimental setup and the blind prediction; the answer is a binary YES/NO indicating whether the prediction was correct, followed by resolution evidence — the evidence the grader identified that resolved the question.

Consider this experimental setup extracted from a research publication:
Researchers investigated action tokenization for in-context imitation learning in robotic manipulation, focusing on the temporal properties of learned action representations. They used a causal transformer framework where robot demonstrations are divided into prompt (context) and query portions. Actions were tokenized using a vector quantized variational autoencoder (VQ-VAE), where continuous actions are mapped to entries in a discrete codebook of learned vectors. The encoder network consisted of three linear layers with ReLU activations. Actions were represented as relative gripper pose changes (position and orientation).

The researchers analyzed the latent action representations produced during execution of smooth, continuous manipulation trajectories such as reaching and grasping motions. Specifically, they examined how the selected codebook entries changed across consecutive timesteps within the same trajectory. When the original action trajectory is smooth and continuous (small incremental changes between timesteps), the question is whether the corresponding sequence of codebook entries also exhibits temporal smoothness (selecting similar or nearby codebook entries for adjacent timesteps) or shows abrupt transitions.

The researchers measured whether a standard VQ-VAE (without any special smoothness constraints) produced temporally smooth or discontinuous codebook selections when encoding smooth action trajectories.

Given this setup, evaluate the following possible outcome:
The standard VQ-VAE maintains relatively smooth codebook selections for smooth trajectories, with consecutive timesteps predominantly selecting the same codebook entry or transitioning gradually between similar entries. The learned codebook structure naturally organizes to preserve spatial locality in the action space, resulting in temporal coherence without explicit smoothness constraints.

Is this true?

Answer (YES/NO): NO